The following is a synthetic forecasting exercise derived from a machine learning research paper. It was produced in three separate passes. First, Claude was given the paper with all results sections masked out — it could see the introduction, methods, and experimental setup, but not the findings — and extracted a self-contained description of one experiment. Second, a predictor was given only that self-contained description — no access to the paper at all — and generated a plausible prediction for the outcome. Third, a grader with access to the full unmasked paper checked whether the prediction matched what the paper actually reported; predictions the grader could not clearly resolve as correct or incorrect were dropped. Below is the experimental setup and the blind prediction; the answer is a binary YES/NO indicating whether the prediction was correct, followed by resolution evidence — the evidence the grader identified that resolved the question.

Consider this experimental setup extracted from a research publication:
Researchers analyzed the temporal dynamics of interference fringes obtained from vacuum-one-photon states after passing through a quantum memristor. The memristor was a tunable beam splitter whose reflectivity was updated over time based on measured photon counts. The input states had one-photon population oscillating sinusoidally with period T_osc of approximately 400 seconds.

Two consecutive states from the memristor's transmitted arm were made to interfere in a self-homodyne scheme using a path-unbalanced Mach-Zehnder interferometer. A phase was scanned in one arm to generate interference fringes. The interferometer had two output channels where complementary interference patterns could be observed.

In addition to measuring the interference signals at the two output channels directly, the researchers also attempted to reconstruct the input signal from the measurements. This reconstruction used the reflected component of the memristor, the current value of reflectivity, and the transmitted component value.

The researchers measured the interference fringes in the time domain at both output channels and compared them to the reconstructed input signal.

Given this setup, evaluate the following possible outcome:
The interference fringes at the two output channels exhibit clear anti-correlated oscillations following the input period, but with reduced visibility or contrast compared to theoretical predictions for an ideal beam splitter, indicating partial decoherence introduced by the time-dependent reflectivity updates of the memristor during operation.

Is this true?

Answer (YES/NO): NO